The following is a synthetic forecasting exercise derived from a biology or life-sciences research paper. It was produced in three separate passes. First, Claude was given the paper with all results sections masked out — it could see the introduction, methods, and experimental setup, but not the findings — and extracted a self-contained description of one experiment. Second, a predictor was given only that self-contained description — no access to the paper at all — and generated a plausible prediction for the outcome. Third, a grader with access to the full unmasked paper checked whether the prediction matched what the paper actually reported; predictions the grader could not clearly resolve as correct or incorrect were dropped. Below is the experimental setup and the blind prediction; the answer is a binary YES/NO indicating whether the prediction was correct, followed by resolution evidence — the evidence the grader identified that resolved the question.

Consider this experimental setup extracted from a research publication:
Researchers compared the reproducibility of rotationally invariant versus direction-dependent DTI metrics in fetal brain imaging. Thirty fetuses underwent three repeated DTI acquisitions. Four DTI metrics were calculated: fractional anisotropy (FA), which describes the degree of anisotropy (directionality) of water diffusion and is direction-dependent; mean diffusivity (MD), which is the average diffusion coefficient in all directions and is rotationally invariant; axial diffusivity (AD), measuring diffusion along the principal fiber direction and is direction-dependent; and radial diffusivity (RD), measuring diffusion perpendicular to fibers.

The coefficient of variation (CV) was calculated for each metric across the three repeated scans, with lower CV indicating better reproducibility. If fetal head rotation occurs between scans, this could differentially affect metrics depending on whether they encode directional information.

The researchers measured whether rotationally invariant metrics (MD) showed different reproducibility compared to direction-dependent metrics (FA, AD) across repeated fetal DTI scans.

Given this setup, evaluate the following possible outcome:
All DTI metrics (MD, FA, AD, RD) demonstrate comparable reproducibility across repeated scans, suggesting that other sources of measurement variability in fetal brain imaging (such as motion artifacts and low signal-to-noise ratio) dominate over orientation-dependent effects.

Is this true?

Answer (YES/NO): NO